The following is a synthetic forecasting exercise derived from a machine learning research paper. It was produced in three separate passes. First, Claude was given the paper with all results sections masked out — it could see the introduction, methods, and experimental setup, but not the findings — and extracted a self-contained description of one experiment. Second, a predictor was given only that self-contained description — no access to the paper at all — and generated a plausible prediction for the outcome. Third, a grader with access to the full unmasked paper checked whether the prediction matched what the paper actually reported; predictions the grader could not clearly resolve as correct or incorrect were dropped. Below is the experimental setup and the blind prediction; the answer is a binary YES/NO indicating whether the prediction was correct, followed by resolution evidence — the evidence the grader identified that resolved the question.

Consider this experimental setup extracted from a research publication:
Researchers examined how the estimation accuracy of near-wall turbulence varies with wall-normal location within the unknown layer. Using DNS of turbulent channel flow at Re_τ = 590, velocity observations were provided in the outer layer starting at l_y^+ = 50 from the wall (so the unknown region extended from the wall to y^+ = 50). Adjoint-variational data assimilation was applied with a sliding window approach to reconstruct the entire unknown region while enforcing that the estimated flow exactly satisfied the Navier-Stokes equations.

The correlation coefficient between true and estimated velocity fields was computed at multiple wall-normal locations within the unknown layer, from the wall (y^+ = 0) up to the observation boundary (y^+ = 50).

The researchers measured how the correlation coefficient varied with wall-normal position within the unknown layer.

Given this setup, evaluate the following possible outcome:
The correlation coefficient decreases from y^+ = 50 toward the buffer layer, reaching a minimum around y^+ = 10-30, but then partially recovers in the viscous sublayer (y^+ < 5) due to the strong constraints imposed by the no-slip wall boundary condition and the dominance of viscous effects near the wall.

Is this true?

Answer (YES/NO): NO